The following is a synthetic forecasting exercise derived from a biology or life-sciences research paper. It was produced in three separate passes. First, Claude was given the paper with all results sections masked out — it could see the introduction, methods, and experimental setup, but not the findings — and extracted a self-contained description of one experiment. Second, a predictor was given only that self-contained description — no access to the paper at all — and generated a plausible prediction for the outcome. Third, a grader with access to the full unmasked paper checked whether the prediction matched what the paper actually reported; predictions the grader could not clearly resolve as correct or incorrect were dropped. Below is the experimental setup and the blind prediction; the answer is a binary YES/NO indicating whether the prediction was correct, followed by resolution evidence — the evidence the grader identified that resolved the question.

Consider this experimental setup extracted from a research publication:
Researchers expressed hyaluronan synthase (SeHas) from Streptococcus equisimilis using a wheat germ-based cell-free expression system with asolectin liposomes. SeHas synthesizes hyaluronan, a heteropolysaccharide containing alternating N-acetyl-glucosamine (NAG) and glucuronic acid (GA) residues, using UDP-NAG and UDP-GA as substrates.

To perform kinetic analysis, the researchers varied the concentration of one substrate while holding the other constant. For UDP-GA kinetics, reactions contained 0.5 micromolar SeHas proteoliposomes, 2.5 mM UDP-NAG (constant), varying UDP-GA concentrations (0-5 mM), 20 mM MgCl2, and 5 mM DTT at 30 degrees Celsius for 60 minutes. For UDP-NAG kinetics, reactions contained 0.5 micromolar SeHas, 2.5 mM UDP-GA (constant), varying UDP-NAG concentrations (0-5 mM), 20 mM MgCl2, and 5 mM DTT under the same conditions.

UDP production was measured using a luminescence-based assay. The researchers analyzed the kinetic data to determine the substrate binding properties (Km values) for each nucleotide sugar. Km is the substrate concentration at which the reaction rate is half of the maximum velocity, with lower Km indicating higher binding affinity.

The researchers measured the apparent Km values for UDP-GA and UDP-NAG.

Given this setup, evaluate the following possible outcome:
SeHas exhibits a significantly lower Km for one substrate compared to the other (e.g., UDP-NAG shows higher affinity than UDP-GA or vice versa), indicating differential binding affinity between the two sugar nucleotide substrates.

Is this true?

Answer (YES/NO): YES